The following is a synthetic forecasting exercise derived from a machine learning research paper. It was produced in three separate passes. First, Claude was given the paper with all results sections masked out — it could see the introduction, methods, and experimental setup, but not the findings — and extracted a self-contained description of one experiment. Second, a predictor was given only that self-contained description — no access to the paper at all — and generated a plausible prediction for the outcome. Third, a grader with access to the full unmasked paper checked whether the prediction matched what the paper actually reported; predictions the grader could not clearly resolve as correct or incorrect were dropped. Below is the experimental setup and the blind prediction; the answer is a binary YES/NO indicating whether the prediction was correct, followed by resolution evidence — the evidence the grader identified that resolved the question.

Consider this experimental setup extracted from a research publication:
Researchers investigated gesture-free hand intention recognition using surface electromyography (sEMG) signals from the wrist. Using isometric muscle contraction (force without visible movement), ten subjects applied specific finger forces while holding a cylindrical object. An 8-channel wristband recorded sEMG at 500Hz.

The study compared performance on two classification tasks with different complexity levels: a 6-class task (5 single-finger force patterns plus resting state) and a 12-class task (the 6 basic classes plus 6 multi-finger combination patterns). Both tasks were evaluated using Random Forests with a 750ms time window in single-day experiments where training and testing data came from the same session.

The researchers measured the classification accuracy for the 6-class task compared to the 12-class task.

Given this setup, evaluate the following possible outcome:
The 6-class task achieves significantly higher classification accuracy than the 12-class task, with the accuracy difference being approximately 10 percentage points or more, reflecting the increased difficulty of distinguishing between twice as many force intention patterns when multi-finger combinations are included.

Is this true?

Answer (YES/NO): YES